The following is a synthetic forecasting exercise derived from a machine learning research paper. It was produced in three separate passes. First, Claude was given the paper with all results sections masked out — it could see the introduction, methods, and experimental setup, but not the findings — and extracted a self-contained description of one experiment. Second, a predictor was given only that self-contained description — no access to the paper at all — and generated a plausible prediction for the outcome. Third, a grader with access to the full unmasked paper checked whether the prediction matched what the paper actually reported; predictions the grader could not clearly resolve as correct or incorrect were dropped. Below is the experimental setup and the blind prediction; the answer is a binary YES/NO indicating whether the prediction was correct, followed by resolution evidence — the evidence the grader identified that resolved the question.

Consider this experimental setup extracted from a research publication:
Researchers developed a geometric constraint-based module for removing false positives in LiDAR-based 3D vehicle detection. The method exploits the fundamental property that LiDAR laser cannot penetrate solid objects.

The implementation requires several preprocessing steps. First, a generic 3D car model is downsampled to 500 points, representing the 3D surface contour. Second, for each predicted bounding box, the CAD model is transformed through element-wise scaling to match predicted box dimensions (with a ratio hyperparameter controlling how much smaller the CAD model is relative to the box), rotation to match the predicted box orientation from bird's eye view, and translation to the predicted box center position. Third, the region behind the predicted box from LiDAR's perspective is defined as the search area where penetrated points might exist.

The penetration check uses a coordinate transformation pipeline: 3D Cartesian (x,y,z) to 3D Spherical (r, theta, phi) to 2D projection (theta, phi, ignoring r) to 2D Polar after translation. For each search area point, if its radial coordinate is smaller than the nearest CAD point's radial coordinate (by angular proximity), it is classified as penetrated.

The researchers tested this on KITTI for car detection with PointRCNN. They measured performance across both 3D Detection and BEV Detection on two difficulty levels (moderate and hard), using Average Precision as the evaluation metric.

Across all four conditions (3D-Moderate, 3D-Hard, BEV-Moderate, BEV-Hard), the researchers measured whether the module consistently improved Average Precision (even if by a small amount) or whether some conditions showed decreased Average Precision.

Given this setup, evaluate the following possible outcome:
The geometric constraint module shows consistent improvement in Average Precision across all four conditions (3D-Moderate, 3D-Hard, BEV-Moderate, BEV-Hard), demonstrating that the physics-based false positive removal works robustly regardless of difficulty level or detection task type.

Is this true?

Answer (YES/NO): YES